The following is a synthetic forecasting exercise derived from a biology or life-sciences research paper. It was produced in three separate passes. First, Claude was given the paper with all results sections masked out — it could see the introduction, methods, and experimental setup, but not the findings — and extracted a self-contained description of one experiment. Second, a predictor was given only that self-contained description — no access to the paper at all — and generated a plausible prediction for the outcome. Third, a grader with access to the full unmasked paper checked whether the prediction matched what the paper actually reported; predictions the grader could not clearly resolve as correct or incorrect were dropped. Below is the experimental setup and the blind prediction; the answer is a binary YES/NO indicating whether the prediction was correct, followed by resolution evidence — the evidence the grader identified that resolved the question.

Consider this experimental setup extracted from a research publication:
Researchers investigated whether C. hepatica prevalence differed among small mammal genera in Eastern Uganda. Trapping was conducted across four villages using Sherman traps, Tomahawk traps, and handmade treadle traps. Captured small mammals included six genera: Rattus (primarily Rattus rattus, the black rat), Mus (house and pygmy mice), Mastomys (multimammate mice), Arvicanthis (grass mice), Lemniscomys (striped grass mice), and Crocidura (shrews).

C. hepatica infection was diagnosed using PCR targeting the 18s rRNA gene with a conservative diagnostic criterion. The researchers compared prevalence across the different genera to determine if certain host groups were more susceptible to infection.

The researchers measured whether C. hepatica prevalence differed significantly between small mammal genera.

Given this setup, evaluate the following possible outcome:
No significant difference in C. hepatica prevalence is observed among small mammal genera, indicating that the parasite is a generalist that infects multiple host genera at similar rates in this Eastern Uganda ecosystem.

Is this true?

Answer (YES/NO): YES